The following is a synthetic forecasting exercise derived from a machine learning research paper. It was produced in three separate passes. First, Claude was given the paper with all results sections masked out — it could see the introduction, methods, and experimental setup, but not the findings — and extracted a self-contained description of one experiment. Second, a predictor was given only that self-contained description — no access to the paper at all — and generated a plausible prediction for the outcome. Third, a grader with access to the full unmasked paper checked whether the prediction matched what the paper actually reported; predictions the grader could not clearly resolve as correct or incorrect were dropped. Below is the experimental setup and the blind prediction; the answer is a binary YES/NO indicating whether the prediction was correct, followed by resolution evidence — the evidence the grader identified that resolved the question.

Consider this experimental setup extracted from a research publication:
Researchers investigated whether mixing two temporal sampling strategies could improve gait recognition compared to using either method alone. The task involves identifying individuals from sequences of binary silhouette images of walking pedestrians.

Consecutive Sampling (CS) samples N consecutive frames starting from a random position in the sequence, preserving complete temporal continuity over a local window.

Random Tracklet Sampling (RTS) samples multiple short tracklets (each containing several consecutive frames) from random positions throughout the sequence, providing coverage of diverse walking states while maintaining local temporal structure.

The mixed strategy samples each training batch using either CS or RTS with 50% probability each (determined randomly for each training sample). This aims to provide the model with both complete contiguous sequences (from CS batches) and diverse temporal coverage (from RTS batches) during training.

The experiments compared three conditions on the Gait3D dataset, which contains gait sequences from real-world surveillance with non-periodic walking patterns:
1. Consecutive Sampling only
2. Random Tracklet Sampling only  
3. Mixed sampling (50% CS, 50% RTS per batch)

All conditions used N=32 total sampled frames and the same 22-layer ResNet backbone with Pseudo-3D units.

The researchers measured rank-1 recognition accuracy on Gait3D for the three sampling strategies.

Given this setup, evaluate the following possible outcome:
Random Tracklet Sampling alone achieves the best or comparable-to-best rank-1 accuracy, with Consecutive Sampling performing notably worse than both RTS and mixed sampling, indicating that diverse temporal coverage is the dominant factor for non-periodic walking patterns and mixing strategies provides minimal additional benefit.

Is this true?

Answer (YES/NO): YES